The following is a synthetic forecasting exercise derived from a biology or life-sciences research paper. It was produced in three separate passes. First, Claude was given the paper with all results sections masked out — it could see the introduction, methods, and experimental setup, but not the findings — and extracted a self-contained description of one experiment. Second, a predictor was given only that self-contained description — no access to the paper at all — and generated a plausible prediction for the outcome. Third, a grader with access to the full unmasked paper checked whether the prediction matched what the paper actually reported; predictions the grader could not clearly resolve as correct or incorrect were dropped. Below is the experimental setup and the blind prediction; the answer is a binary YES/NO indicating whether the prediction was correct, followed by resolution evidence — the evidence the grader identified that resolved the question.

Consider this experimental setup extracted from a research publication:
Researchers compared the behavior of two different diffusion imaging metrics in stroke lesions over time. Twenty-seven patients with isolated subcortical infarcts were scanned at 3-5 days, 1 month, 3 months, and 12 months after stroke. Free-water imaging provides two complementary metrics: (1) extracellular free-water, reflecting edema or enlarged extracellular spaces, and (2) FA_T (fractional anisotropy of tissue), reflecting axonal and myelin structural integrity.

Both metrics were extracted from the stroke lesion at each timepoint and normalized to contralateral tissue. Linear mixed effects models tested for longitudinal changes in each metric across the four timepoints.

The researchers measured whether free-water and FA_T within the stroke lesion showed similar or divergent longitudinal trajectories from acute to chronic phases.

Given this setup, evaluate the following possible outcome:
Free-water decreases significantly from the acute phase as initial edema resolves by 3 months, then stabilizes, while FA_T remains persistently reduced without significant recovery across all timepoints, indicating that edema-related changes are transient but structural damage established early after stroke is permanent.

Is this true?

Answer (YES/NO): NO